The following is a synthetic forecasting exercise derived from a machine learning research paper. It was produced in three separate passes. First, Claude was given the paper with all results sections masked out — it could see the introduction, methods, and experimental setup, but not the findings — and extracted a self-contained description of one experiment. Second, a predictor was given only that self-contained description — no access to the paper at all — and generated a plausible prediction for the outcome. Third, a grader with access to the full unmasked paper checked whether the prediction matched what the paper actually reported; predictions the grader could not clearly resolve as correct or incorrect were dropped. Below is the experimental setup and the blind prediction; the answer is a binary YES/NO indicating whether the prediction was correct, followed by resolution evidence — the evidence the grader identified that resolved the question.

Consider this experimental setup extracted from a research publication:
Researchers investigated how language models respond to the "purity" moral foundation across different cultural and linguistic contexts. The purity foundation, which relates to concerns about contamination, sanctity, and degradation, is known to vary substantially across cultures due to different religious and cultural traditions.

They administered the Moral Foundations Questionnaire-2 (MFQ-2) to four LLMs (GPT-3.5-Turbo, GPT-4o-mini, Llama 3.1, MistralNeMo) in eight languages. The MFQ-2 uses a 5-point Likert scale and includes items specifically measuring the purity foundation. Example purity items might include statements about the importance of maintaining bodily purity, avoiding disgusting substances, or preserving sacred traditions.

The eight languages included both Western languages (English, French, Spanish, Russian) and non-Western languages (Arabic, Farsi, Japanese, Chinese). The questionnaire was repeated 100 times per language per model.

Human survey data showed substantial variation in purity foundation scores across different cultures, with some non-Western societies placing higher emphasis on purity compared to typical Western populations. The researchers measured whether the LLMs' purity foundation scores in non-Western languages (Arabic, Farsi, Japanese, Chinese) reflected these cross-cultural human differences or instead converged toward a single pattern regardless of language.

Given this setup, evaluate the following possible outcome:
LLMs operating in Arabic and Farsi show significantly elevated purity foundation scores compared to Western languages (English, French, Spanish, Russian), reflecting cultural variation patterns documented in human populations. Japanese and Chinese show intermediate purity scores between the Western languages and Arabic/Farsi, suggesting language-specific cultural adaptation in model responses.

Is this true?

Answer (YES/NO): NO